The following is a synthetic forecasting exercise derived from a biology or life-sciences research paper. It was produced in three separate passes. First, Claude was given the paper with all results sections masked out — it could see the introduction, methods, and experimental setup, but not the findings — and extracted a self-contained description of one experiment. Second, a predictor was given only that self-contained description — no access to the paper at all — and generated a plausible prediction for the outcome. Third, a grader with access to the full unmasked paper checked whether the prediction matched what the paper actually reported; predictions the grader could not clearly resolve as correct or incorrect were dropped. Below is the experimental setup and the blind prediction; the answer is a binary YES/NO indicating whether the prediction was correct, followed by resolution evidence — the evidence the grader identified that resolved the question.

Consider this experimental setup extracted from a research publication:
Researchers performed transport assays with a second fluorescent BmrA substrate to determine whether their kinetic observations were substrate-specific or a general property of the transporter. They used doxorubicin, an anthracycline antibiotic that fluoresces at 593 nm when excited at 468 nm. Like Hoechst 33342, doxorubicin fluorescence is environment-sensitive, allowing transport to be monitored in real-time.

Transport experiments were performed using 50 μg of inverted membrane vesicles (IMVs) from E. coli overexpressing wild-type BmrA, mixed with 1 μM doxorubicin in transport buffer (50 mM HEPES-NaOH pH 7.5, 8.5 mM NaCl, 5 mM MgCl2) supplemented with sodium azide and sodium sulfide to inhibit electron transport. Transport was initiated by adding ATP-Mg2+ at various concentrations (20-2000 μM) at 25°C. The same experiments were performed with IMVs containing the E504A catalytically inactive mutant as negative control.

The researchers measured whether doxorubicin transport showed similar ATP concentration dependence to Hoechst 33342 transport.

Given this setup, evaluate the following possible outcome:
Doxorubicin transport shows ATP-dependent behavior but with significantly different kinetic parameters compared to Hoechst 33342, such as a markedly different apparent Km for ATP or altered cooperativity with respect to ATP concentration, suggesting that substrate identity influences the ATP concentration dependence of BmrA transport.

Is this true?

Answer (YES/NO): NO